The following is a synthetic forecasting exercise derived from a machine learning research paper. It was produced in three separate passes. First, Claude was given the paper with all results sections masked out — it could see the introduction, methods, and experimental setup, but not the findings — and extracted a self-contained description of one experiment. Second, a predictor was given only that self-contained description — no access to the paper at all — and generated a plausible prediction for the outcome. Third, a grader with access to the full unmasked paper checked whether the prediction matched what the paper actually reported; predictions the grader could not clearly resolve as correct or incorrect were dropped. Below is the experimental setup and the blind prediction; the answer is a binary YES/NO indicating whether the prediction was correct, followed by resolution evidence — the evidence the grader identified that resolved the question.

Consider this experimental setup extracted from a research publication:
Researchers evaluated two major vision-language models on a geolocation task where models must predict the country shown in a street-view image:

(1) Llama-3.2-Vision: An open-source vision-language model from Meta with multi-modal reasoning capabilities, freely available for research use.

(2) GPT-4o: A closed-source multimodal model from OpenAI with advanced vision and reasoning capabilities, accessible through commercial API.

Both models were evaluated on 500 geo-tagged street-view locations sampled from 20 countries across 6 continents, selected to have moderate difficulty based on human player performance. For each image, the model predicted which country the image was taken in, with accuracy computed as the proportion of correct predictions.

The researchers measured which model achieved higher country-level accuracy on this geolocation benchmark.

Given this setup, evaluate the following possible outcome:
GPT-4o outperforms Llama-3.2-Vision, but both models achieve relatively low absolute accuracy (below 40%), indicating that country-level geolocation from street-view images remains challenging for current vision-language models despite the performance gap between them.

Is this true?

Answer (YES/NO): NO